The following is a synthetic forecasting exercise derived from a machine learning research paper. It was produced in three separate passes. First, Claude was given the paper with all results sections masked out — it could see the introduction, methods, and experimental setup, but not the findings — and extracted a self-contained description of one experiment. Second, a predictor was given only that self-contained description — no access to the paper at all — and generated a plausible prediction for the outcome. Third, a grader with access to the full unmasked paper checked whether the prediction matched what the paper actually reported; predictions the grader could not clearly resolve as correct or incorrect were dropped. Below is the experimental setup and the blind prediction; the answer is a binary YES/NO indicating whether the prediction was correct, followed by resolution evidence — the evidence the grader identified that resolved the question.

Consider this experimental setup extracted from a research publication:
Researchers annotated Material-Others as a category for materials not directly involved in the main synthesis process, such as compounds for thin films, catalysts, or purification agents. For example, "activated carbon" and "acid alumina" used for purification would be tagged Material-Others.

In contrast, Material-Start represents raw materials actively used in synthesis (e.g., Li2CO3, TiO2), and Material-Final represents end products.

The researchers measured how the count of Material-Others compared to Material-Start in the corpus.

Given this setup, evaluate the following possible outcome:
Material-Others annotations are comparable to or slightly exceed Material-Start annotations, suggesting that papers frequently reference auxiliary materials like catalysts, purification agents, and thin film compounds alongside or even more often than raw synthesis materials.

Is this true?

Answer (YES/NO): NO